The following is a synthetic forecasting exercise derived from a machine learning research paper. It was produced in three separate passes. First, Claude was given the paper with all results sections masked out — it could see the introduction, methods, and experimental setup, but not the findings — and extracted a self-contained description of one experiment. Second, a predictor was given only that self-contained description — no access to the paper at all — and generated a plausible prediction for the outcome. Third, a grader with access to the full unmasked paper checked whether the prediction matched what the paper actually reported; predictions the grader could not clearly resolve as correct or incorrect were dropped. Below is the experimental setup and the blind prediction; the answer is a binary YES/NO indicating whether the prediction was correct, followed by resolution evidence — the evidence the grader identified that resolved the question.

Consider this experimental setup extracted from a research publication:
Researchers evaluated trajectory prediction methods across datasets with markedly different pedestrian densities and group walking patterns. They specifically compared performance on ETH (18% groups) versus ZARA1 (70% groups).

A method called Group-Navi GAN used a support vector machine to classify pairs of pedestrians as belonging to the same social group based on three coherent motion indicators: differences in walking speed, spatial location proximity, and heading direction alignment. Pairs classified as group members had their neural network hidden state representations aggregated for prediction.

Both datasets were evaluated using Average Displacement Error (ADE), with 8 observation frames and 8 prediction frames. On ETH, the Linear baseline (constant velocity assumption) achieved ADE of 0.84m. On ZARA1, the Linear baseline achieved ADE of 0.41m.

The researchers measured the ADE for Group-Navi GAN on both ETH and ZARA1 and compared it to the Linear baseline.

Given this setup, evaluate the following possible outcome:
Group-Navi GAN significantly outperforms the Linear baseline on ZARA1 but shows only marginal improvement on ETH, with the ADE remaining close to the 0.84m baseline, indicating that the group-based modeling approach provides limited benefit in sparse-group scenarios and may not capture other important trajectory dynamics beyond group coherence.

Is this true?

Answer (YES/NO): NO